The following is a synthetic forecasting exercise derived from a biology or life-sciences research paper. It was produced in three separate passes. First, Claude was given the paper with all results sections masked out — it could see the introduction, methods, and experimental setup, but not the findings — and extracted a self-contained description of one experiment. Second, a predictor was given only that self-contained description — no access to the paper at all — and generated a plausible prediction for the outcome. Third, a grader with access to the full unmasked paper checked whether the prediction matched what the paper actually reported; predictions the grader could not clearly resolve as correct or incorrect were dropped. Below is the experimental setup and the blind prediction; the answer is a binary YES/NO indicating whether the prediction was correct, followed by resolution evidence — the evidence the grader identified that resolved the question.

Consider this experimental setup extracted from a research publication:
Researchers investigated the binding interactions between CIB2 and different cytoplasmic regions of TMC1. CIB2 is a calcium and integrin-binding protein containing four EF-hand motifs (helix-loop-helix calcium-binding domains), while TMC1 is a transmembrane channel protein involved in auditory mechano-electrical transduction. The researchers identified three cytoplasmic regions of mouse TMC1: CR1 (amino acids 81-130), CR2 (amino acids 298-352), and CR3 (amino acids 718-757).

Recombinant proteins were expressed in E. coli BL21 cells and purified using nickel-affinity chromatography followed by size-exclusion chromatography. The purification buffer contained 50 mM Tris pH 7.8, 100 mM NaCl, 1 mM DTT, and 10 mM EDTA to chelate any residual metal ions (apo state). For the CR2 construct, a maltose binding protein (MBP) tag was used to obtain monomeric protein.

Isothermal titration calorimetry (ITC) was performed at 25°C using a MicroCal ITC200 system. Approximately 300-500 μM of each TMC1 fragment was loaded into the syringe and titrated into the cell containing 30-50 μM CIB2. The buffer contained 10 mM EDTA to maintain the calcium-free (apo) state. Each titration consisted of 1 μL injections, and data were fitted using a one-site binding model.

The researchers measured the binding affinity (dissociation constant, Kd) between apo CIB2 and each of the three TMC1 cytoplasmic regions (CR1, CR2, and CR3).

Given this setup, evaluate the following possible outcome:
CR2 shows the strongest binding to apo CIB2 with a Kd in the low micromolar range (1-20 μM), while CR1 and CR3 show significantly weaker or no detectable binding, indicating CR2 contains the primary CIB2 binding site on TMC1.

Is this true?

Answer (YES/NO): NO